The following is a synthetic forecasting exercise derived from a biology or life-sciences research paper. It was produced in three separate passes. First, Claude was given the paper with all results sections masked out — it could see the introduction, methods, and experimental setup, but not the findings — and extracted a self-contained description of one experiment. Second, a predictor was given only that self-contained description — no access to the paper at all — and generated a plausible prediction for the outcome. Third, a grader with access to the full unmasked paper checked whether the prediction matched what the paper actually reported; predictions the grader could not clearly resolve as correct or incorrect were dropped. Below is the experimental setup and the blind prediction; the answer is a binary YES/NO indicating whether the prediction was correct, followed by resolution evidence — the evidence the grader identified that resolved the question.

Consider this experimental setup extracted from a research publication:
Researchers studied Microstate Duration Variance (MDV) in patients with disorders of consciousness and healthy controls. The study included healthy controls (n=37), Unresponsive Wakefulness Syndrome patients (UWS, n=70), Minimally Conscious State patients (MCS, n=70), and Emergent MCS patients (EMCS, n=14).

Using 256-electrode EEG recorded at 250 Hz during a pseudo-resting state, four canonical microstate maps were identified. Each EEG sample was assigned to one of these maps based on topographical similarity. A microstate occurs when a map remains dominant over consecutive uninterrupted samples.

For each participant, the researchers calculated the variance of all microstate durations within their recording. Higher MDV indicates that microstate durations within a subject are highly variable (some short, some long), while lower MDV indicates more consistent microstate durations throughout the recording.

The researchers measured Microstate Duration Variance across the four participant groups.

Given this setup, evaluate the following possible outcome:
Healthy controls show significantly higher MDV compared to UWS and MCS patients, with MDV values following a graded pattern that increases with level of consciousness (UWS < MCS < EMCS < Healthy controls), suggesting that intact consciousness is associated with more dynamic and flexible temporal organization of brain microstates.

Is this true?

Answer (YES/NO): NO